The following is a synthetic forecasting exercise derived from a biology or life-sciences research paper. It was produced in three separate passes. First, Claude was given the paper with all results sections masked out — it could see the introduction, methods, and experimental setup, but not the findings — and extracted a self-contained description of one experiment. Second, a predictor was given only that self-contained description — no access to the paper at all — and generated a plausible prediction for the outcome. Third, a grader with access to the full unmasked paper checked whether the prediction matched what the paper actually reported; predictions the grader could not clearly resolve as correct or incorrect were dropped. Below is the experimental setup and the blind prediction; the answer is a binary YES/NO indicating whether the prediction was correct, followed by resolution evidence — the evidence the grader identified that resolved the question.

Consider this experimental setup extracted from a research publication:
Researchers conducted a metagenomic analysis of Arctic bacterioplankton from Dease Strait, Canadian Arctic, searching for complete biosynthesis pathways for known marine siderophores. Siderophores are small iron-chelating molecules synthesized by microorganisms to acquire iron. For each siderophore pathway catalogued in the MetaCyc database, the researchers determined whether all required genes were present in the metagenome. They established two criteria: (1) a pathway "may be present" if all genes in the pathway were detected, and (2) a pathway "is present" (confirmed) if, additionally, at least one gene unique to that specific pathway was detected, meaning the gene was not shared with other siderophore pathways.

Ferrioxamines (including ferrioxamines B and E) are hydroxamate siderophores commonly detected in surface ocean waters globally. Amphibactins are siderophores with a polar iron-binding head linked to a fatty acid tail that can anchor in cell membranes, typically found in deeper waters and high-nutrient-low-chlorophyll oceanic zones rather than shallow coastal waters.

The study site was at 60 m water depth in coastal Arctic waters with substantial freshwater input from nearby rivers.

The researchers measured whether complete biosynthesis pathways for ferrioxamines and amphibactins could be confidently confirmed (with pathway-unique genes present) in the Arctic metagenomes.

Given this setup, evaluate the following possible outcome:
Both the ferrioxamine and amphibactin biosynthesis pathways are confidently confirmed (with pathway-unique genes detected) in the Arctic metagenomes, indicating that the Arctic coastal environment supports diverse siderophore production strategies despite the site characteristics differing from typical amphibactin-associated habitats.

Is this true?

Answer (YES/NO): NO